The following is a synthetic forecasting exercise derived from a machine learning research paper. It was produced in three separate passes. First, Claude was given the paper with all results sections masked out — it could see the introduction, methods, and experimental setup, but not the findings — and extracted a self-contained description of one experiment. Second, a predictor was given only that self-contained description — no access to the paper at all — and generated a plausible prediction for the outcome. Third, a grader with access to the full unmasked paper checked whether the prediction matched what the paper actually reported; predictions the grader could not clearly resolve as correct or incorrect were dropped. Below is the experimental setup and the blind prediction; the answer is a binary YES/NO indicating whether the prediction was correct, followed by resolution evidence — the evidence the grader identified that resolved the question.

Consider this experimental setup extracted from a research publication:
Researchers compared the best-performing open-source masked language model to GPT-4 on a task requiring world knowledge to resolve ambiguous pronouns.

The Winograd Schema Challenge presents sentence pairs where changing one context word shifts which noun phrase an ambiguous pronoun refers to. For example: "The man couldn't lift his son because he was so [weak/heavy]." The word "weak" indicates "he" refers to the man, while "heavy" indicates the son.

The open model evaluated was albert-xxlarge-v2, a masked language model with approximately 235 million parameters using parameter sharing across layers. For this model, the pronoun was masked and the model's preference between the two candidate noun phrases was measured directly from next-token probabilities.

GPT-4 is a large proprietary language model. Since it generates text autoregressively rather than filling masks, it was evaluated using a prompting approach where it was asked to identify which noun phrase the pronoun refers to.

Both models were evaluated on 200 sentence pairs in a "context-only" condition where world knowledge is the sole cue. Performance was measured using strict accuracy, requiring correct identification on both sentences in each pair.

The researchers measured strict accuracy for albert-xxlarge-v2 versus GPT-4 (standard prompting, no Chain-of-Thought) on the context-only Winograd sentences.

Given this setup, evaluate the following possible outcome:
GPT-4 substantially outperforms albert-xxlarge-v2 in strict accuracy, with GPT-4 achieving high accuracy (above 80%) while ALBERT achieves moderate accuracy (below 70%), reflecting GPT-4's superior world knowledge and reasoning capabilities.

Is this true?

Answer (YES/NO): NO